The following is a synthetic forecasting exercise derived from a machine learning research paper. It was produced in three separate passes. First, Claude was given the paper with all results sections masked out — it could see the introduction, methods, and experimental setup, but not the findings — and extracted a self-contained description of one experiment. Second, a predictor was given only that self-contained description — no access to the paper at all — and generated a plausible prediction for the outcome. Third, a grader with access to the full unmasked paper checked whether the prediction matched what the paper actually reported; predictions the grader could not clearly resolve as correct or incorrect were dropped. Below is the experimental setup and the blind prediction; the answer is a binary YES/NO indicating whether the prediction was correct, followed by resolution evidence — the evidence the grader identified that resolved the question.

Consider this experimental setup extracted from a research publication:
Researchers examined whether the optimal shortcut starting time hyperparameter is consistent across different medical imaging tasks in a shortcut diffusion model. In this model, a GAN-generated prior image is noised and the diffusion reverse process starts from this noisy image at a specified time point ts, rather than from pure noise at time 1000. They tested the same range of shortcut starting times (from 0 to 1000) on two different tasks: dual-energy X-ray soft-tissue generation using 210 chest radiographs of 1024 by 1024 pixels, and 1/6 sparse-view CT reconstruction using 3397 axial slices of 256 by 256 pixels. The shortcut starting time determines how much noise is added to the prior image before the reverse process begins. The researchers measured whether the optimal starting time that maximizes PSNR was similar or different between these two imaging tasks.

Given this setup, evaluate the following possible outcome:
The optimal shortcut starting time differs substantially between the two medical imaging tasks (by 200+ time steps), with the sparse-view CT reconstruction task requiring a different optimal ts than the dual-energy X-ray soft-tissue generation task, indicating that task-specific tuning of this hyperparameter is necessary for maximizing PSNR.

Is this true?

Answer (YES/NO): NO